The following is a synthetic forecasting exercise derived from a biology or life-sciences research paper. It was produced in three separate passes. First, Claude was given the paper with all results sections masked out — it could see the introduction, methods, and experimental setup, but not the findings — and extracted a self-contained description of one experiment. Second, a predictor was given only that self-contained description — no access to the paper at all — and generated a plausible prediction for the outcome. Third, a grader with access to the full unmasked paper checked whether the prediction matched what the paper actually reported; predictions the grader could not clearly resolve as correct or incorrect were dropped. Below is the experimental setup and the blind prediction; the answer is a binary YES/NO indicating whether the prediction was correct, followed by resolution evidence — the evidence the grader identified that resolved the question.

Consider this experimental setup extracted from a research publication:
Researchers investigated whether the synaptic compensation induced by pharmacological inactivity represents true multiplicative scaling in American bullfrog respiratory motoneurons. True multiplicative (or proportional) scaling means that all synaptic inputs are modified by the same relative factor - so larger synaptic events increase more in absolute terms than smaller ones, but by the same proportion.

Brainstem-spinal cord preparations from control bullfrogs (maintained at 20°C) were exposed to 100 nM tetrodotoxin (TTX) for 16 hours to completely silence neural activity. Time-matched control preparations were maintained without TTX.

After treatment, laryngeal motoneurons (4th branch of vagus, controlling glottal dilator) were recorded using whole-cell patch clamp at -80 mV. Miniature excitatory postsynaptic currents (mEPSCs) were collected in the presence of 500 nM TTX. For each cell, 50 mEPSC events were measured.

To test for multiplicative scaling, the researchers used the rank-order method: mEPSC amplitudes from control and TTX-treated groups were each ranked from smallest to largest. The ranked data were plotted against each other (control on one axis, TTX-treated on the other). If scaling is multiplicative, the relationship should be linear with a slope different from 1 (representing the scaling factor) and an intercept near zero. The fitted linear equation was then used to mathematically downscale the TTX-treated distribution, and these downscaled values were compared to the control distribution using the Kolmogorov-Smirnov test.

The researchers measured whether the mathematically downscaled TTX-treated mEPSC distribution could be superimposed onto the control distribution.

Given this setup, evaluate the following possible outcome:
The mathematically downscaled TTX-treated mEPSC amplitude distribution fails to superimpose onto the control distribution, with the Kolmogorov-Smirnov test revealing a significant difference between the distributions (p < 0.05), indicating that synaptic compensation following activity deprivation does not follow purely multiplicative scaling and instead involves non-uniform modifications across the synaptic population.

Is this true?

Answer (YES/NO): YES